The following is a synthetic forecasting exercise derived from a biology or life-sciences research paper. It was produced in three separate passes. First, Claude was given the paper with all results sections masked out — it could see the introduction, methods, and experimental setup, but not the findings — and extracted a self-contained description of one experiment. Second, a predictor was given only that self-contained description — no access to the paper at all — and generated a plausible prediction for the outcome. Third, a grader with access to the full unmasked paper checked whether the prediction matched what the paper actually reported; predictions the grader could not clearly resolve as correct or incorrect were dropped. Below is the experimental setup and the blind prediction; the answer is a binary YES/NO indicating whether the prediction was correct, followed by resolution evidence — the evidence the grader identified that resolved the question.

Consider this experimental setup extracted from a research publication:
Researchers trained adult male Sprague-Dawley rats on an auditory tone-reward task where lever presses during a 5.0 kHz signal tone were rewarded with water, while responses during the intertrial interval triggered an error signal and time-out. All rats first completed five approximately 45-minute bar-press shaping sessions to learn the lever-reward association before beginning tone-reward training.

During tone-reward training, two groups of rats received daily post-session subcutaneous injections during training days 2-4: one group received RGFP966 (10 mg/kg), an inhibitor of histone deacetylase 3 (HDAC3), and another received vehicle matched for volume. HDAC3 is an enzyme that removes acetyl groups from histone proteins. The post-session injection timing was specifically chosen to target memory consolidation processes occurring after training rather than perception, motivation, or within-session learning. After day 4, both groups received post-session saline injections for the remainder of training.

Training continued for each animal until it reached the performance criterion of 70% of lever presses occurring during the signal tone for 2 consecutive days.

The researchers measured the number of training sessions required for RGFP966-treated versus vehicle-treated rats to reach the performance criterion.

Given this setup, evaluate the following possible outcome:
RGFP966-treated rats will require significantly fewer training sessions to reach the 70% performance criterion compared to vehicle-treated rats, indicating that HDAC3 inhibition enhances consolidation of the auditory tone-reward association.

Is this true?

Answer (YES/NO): NO